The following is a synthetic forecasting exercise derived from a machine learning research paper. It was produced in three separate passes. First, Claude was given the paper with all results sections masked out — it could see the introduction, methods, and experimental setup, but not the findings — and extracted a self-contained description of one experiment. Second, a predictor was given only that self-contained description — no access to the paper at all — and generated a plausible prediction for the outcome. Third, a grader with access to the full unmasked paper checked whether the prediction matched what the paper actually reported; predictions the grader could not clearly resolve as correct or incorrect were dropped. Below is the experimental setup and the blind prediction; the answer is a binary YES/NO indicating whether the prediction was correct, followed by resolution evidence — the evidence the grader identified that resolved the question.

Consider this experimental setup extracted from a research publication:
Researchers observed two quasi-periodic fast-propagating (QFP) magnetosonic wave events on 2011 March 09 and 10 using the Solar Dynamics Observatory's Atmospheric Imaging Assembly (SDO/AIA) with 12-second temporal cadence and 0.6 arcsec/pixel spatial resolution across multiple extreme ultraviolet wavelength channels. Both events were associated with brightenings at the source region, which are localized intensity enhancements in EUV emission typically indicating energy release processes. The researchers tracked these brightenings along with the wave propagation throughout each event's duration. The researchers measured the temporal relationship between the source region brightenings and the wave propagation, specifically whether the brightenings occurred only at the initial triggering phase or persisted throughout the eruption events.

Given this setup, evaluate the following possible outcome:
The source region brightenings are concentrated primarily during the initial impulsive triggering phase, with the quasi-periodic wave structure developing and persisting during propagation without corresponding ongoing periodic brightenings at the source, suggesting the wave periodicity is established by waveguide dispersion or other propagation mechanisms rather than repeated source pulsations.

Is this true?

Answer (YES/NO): NO